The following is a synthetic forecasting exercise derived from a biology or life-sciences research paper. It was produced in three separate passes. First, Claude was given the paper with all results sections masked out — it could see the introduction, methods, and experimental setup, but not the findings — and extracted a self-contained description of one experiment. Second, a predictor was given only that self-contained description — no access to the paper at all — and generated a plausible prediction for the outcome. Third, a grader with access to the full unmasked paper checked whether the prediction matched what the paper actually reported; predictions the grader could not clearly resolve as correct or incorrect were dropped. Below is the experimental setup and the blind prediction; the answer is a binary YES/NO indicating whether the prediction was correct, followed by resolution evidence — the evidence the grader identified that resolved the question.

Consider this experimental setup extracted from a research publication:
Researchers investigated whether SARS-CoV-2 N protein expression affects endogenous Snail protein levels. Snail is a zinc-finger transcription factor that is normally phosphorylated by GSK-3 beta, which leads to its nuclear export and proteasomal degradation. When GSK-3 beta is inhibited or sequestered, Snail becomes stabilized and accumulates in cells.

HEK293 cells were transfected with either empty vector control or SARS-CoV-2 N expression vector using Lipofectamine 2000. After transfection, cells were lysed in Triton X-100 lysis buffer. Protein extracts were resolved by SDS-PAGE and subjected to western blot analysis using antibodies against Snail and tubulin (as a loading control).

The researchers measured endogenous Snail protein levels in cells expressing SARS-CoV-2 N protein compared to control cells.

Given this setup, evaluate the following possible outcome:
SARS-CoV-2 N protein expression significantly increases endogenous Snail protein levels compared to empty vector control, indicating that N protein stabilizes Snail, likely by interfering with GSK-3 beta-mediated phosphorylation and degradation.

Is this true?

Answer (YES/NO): NO